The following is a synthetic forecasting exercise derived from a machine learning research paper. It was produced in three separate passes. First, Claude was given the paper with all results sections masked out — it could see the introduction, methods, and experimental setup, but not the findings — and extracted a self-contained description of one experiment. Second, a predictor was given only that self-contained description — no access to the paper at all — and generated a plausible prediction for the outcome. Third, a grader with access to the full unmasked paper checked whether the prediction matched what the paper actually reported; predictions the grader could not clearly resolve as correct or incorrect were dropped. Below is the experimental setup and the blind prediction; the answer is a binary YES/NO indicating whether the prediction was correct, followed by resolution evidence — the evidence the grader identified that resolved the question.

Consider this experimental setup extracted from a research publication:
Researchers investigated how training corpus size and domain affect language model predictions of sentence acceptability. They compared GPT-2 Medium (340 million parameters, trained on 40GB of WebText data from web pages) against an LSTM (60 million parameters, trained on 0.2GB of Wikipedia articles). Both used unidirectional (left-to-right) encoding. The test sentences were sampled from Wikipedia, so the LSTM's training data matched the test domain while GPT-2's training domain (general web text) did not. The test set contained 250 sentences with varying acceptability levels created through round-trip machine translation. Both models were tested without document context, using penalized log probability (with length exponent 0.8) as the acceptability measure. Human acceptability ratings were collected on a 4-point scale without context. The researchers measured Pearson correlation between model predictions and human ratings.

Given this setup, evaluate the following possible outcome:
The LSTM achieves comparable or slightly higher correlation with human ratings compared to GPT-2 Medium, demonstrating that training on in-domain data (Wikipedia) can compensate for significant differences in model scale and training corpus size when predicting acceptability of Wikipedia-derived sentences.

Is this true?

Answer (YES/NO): NO